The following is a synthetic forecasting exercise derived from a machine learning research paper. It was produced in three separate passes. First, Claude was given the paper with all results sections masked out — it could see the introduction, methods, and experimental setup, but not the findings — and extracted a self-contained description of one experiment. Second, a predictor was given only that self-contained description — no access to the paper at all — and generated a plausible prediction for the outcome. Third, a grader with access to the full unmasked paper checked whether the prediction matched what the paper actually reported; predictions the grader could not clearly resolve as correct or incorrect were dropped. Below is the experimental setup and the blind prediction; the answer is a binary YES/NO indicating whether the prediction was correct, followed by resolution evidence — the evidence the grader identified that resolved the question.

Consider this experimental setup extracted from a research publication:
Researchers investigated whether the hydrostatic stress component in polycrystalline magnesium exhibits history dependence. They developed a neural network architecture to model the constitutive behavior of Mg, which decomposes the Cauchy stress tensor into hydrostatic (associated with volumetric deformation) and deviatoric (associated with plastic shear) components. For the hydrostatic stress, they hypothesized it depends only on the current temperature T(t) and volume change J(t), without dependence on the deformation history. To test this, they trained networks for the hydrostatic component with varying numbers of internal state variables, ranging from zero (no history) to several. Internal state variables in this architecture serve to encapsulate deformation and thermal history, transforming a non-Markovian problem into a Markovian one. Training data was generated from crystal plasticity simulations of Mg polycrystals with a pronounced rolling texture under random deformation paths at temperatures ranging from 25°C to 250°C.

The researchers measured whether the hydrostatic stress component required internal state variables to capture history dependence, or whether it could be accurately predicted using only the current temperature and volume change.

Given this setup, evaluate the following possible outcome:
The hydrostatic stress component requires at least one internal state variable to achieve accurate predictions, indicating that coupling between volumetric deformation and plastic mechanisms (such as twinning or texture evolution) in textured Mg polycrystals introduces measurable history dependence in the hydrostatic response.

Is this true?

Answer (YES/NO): NO